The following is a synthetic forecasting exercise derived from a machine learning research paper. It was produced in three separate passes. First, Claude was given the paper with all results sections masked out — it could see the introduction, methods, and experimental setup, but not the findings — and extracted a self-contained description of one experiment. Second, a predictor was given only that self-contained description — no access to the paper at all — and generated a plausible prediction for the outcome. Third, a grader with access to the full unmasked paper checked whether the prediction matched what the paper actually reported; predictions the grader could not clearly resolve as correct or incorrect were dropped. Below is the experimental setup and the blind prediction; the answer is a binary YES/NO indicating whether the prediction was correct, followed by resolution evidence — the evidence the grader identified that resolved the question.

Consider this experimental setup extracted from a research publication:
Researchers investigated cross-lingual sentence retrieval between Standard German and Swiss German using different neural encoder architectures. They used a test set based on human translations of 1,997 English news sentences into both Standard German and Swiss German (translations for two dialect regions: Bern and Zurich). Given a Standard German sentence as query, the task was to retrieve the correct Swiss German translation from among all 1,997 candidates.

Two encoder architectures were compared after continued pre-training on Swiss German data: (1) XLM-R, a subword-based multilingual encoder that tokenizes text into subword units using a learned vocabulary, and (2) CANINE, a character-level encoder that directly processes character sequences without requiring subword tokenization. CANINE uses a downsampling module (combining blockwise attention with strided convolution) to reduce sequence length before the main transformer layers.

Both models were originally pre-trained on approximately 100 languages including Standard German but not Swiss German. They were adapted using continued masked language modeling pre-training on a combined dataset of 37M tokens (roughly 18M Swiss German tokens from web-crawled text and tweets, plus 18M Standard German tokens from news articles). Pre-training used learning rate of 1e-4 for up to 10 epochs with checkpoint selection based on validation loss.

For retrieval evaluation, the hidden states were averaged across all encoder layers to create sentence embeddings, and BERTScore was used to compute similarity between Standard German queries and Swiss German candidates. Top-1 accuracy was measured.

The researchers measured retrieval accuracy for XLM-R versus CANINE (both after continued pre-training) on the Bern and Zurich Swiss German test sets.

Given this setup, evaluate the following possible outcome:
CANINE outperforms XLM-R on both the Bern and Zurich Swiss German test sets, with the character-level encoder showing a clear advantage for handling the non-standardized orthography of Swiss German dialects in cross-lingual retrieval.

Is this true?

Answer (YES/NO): YES